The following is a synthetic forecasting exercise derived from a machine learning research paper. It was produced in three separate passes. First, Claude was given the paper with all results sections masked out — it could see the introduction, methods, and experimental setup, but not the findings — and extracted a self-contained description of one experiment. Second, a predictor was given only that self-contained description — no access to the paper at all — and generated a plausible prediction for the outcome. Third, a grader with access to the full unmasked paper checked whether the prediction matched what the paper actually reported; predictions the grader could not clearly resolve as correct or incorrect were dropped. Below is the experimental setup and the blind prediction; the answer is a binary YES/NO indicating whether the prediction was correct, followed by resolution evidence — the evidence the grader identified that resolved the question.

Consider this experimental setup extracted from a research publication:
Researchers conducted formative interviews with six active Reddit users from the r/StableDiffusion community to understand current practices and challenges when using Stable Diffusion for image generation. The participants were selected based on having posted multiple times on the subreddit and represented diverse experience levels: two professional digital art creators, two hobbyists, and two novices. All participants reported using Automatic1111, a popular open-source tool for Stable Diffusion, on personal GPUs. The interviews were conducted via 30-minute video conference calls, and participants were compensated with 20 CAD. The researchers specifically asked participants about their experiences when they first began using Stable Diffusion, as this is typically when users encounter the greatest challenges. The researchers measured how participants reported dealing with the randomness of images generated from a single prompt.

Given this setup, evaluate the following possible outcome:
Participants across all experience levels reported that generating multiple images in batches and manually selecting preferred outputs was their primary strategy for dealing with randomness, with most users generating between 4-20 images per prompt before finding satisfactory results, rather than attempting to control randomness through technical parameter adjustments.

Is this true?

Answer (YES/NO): NO